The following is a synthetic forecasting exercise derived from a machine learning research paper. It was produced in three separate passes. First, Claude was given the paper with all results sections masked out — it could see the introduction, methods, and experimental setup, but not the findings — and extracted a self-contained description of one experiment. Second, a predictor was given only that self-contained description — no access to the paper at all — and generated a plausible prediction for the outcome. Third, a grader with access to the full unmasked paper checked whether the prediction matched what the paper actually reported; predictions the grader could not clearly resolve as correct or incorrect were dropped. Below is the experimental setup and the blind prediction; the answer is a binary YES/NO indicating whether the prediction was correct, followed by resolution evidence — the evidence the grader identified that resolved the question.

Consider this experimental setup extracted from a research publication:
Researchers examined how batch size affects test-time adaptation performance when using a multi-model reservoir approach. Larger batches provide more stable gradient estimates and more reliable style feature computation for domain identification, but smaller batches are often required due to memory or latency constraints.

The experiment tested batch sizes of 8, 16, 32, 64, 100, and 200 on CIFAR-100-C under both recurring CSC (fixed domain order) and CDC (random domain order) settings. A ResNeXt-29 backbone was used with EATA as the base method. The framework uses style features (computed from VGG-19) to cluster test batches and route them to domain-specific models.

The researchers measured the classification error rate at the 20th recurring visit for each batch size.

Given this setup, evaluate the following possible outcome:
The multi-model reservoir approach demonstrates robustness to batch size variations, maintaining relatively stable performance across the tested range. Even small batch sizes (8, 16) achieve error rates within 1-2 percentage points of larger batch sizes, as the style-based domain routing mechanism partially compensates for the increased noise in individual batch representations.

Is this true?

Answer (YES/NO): NO